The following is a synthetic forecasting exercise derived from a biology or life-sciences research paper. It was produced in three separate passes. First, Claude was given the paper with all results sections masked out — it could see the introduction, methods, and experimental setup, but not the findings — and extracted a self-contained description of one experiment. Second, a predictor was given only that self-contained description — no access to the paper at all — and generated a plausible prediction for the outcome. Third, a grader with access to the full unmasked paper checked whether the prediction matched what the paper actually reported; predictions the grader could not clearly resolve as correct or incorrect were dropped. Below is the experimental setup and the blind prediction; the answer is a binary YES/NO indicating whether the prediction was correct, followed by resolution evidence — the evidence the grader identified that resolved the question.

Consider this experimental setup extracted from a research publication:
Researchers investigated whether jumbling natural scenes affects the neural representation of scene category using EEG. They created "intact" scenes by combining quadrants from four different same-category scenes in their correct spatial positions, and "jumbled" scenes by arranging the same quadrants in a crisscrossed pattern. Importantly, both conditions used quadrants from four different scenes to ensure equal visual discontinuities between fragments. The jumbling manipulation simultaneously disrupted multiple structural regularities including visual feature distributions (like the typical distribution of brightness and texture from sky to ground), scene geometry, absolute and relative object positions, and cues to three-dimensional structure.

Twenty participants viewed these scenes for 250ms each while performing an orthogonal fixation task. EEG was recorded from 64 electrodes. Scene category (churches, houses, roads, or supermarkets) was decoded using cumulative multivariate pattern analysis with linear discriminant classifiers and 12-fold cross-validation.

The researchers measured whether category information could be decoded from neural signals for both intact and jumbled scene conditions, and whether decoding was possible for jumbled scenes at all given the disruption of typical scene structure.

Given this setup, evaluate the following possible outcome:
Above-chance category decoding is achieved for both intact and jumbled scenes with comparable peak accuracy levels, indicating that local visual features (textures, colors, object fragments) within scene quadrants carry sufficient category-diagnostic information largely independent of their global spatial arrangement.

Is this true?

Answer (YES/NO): NO